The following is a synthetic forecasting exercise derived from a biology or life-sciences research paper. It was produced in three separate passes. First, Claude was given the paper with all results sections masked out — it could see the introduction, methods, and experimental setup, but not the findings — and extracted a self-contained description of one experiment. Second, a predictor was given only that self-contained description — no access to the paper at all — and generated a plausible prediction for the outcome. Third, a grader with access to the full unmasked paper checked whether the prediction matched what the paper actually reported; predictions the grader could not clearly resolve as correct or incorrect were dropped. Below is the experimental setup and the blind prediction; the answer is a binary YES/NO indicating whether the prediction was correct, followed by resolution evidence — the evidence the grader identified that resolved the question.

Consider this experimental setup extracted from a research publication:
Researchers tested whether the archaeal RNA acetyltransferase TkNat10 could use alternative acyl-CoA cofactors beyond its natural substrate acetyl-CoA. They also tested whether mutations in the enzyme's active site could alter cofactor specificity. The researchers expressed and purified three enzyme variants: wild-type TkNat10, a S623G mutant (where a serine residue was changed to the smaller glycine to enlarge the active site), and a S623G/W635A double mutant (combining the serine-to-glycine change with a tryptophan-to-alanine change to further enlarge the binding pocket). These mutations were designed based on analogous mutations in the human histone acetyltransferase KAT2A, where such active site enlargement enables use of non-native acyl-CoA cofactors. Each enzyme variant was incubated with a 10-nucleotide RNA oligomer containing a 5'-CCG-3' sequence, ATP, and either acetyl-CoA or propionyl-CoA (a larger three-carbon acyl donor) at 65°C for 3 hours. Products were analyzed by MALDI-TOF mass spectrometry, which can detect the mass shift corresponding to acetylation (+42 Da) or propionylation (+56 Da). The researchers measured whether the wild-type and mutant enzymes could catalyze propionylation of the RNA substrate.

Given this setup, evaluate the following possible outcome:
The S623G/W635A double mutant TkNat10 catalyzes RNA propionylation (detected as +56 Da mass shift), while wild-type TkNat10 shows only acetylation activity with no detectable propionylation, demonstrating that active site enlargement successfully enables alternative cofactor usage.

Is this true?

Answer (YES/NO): NO